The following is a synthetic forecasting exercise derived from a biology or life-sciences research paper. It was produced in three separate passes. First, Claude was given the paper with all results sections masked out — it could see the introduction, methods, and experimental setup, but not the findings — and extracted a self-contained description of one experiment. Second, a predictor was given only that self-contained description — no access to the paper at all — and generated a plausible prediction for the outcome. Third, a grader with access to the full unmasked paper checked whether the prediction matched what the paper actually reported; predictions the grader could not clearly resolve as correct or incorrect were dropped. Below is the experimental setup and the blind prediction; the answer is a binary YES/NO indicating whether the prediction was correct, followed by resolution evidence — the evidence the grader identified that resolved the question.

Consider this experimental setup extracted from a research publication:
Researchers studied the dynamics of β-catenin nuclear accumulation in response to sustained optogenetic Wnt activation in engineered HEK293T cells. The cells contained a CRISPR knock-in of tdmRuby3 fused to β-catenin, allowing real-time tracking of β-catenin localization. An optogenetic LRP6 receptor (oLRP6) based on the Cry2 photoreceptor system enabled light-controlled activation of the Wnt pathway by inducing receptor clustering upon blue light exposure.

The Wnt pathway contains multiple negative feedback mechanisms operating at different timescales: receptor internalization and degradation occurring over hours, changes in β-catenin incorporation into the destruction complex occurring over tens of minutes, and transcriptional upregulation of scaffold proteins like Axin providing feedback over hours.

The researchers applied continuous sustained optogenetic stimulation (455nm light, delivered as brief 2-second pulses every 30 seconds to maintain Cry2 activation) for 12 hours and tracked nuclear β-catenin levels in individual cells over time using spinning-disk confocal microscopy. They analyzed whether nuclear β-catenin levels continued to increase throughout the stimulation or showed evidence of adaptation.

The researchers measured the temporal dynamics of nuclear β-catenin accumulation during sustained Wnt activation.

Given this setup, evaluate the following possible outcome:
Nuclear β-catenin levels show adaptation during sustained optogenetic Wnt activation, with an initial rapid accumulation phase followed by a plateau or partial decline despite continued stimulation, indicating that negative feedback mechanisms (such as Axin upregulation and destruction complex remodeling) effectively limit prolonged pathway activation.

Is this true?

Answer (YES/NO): NO